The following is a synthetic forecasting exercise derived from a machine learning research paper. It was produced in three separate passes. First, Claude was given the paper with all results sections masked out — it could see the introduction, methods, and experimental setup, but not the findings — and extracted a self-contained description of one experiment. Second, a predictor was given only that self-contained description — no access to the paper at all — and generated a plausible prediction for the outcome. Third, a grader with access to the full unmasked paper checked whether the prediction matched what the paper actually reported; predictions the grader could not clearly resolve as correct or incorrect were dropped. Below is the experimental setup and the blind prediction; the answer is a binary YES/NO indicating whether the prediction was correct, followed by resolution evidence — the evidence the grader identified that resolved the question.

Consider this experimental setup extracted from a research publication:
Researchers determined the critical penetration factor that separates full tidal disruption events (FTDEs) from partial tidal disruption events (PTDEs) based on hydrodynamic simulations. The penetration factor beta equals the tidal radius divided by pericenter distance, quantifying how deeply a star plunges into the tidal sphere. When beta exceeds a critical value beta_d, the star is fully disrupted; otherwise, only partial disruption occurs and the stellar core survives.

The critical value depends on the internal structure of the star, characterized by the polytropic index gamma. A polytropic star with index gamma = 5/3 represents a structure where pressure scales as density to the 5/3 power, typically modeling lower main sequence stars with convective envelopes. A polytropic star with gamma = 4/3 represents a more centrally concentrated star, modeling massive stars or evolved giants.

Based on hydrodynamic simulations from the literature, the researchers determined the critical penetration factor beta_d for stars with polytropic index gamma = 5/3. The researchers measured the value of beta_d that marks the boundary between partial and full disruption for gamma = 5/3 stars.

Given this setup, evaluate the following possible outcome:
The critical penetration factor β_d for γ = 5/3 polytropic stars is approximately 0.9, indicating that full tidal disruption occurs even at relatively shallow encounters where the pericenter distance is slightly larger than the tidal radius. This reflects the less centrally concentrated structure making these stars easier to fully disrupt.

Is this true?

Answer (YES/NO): YES